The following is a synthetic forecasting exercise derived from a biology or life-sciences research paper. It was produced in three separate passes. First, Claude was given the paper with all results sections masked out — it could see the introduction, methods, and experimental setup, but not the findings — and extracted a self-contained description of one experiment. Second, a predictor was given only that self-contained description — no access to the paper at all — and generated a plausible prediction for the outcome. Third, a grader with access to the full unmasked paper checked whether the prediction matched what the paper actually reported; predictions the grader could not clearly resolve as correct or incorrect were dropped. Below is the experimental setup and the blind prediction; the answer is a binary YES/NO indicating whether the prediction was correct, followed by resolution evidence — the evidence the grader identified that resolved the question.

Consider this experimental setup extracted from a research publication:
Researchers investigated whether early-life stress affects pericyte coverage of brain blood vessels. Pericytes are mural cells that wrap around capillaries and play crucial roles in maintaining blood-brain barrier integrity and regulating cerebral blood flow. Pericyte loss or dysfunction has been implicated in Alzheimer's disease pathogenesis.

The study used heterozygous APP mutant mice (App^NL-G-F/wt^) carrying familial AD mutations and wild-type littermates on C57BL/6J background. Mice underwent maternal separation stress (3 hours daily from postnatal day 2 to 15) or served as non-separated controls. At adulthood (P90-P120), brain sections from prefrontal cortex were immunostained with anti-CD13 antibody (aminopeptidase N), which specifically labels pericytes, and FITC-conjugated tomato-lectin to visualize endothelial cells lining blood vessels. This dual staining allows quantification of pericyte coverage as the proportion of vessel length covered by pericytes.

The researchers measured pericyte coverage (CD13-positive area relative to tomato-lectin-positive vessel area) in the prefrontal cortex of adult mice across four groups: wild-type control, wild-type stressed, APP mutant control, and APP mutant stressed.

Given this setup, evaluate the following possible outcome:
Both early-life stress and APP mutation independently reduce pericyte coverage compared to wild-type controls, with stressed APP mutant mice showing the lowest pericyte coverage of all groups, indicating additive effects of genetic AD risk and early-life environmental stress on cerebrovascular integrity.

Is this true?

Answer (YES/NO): NO